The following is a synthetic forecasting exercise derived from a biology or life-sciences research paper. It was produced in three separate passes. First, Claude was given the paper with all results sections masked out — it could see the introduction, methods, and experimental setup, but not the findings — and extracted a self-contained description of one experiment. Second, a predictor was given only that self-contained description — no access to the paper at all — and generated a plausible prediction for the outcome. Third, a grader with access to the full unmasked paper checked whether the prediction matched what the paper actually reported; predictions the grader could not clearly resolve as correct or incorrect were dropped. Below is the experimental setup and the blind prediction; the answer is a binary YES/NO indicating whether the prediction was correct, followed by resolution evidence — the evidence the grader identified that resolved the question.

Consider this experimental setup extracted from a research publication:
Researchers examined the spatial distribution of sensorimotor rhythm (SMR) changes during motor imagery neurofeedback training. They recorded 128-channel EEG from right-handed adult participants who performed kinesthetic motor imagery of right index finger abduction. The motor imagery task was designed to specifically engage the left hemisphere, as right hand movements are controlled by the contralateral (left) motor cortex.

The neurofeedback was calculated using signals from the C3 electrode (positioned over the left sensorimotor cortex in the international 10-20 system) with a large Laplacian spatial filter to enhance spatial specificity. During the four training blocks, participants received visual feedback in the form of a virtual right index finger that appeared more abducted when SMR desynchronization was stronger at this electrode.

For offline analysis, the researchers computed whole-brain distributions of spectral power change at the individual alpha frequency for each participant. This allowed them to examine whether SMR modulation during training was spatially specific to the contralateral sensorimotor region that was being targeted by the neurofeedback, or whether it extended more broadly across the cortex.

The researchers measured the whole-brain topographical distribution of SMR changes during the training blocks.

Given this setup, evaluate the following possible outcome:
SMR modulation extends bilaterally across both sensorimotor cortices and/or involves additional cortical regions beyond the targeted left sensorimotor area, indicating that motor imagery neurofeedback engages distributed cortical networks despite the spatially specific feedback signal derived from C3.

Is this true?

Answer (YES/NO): NO